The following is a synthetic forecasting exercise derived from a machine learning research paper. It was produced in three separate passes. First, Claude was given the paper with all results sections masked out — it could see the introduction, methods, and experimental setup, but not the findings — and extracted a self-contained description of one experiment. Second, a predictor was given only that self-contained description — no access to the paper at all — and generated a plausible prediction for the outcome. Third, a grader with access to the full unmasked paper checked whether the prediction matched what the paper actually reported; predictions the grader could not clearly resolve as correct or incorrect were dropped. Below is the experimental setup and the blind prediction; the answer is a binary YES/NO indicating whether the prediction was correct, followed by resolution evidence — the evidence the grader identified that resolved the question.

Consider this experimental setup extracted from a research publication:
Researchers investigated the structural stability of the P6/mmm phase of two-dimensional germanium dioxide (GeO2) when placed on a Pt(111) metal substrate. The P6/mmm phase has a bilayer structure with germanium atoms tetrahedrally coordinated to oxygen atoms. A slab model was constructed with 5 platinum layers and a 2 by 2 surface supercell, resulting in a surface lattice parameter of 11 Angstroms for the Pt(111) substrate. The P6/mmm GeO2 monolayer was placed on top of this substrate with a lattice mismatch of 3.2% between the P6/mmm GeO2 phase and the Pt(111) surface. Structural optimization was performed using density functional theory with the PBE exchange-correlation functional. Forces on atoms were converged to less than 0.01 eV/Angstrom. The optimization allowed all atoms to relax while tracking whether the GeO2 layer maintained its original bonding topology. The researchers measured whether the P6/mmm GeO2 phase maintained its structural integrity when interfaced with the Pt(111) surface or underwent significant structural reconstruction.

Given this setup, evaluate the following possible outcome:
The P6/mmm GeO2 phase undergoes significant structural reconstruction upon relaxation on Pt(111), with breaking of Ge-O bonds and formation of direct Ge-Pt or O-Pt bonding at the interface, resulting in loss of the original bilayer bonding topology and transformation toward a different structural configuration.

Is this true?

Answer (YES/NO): NO